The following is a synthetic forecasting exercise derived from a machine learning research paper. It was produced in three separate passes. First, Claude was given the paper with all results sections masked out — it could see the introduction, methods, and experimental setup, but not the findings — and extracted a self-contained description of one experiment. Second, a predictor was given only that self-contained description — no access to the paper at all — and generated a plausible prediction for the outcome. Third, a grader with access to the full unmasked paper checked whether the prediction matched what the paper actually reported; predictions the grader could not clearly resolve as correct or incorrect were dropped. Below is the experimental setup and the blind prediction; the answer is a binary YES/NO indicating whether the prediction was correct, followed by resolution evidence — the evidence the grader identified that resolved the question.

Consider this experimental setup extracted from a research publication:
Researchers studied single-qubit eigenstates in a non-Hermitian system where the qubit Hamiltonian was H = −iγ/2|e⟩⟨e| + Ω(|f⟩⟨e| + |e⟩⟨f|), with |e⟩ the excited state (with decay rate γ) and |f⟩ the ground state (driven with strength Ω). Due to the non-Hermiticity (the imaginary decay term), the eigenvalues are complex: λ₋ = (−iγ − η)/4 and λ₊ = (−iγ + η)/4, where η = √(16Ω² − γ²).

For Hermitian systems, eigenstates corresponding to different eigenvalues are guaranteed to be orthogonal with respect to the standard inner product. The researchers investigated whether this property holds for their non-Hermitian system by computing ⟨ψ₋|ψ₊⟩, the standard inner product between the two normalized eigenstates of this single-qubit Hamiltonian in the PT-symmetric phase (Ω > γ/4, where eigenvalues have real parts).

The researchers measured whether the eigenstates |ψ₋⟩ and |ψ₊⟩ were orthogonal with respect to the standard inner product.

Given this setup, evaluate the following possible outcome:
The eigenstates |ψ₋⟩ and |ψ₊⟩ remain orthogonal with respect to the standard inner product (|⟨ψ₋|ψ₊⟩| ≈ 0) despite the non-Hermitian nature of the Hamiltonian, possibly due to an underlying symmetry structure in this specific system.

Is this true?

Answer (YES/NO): NO